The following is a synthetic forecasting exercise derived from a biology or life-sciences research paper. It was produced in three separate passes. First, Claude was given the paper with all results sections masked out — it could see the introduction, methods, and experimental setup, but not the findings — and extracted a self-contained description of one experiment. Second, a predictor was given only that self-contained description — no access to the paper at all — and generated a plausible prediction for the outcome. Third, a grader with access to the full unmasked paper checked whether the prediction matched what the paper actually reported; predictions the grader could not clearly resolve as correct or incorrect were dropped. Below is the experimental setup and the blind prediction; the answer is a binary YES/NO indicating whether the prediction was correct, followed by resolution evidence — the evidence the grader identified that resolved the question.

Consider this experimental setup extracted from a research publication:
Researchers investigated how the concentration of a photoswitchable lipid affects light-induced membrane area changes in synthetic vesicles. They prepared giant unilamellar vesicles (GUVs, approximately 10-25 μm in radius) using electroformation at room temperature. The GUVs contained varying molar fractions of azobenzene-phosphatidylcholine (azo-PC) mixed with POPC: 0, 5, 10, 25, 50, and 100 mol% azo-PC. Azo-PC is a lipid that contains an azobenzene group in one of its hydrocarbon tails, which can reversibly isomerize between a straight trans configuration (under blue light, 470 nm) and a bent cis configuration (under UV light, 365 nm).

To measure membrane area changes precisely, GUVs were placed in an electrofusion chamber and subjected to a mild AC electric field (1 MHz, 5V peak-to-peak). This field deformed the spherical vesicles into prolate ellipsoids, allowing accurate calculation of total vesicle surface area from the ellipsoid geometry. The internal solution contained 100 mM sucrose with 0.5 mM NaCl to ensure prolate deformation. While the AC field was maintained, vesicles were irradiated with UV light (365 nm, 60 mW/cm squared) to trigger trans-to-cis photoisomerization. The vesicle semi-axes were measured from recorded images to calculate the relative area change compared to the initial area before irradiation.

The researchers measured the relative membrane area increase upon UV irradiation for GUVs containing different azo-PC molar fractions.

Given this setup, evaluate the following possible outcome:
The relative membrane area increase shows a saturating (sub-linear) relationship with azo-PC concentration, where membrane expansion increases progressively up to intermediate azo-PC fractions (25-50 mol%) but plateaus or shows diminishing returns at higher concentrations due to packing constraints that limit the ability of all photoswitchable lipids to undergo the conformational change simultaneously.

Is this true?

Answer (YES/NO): YES